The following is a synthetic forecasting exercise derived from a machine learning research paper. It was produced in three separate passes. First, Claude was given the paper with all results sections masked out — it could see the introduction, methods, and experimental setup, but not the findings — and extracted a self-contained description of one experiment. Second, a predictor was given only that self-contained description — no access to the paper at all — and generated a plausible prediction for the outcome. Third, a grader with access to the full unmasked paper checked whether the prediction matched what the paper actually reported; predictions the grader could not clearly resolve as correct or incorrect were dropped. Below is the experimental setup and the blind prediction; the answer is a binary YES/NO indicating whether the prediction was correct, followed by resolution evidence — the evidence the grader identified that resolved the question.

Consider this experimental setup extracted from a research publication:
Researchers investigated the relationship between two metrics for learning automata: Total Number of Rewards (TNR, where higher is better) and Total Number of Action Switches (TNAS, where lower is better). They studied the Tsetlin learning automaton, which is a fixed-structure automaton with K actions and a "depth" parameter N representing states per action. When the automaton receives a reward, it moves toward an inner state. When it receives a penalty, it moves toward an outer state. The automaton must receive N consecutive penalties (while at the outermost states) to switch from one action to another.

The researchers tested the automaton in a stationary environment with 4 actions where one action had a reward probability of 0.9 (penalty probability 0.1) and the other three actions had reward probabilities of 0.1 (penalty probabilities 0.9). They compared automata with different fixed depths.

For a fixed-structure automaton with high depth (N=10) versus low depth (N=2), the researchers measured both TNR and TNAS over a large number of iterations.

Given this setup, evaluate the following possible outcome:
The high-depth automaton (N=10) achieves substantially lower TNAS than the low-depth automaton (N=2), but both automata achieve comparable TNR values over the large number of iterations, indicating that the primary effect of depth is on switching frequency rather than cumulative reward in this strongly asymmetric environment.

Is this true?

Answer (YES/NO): NO